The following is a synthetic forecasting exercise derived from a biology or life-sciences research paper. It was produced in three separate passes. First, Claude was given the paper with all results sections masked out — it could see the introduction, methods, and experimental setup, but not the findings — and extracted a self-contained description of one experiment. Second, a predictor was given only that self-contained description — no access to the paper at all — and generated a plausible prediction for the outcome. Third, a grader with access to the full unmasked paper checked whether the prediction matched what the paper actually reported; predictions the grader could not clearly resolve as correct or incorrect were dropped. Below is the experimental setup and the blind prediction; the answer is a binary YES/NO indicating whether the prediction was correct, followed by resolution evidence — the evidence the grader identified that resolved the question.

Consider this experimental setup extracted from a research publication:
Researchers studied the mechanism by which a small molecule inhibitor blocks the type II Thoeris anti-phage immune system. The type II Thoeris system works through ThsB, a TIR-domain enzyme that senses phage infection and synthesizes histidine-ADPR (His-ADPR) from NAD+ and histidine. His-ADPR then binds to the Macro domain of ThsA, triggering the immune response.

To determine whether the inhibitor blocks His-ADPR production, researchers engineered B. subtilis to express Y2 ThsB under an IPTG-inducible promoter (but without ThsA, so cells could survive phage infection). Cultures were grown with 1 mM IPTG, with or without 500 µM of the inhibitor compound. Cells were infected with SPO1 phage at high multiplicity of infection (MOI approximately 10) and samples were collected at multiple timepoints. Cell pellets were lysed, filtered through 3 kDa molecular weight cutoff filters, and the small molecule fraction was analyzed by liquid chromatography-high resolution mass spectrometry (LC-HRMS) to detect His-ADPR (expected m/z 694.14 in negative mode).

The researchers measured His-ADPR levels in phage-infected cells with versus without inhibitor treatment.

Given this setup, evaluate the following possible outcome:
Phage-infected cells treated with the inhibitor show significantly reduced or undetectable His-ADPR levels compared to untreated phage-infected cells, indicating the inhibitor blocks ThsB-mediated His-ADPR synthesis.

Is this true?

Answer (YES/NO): YES